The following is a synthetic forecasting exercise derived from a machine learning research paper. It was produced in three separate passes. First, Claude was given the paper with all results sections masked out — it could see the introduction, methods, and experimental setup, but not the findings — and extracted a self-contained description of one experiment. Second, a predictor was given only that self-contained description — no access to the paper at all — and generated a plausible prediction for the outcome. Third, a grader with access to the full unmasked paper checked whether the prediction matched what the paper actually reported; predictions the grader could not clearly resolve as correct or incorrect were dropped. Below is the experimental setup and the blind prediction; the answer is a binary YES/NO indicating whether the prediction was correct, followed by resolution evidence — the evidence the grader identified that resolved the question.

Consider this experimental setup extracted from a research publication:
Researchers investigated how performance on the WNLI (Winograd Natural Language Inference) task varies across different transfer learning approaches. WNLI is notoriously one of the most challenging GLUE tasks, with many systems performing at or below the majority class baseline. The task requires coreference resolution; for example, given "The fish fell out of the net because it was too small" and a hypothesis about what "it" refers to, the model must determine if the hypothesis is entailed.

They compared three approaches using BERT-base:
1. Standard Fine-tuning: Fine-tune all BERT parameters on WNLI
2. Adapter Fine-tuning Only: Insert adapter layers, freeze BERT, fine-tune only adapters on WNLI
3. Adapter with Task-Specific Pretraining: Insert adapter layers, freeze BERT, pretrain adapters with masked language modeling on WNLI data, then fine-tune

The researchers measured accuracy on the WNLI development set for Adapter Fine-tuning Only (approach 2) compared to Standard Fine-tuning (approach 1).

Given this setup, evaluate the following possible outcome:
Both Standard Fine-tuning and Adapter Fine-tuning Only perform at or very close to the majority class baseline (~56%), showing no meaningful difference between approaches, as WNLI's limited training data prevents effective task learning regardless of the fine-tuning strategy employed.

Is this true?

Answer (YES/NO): NO